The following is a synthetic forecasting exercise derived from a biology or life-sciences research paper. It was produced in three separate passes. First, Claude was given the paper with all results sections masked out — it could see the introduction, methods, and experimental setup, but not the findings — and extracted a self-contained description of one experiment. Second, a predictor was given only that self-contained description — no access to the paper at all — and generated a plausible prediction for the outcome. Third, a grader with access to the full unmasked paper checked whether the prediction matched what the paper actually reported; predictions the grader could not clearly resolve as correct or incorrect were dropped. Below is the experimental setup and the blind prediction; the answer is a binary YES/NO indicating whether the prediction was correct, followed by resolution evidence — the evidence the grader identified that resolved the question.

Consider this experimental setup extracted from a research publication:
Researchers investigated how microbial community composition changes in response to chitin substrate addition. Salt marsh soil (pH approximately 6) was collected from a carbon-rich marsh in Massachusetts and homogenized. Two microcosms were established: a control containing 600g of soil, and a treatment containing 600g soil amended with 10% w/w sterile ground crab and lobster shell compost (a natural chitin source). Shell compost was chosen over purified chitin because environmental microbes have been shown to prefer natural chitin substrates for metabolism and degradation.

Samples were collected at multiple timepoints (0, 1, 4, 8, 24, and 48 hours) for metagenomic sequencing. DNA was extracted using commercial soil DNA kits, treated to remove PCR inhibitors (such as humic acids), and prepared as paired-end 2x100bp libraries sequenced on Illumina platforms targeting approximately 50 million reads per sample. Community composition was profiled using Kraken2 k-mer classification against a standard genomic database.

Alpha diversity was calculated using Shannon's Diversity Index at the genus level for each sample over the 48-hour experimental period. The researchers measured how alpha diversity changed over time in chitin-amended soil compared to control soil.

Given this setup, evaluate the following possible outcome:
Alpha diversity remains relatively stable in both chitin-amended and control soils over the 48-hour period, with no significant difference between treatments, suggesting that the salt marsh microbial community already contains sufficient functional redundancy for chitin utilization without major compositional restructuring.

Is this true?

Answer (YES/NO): NO